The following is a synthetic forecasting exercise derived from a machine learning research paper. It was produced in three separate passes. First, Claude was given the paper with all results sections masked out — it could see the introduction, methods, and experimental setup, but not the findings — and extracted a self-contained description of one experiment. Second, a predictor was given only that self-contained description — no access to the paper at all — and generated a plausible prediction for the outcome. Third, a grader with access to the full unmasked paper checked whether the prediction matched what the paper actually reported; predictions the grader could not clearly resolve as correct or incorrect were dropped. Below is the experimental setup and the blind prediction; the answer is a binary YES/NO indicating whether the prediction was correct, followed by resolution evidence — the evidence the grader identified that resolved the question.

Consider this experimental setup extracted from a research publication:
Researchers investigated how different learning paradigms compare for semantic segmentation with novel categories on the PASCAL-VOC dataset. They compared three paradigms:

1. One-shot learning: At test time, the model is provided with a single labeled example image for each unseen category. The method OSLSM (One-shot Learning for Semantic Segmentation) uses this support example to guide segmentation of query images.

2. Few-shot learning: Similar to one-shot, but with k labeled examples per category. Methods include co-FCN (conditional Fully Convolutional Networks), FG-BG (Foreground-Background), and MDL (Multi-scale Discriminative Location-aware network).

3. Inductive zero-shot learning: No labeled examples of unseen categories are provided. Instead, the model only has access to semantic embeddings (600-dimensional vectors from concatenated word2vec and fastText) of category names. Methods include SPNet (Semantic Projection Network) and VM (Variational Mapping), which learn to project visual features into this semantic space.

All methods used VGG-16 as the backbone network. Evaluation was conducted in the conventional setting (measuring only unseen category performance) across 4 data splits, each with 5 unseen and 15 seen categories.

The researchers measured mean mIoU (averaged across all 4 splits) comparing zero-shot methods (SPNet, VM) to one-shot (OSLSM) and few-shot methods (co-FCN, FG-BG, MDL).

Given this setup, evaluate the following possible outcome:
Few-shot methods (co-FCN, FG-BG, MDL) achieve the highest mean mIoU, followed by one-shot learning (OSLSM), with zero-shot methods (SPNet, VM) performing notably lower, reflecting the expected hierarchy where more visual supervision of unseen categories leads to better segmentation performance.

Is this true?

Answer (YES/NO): NO